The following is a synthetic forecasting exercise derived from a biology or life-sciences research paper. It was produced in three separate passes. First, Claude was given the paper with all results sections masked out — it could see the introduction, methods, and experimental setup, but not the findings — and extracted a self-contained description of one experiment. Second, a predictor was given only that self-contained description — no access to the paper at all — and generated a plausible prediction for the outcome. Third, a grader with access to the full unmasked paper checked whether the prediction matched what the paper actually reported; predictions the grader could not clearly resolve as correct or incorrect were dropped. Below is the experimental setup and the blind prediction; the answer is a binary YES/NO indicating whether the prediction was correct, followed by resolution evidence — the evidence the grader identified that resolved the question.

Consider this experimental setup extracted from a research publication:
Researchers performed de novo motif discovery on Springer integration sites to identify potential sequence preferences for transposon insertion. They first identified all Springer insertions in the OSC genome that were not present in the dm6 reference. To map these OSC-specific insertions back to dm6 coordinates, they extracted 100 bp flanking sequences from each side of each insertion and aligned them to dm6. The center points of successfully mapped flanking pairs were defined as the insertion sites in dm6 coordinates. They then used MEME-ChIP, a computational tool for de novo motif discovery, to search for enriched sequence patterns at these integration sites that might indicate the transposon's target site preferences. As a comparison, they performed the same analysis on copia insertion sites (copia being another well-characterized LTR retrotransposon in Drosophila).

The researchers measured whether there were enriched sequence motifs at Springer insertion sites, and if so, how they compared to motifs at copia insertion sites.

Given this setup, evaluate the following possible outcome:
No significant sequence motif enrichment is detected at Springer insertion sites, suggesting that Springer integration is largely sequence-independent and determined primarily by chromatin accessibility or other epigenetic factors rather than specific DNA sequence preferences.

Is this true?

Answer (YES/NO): NO